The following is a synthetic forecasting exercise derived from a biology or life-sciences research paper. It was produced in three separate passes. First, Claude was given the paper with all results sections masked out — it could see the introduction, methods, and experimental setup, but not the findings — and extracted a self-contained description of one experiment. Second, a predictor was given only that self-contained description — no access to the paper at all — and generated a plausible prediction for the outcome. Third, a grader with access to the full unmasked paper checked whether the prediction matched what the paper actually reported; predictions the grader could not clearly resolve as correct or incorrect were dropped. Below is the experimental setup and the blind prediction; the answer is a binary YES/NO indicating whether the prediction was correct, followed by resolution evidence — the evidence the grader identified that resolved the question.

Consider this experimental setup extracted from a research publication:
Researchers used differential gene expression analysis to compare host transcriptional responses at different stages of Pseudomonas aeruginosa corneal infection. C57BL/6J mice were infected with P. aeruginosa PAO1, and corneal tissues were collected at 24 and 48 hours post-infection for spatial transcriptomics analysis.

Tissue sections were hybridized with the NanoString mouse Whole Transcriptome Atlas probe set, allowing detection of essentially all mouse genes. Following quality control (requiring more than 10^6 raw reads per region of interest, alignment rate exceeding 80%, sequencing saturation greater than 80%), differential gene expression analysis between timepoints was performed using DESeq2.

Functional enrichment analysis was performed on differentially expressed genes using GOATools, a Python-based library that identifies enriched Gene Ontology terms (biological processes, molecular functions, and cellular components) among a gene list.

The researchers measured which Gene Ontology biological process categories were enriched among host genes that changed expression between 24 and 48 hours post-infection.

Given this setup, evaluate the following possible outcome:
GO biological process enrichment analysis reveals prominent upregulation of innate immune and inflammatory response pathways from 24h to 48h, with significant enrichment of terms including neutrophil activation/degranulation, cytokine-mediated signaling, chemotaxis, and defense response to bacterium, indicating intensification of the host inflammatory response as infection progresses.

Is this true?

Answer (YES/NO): NO